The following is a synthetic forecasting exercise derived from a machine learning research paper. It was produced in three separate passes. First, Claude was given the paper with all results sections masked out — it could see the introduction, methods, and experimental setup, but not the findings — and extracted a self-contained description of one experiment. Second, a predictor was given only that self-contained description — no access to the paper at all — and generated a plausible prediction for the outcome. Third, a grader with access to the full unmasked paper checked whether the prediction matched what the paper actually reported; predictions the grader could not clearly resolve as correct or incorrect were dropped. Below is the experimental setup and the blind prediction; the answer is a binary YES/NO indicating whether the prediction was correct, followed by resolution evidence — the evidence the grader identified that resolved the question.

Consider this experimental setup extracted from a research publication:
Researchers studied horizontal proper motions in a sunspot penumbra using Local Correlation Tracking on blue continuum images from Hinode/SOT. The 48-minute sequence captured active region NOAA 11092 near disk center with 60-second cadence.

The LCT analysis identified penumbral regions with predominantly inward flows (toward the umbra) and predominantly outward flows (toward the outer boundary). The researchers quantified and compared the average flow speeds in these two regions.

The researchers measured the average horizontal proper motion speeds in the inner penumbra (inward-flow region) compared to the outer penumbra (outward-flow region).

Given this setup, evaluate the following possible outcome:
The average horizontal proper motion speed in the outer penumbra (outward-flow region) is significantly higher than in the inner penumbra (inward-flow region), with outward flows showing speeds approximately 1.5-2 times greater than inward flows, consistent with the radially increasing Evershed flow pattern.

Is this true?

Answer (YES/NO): YES